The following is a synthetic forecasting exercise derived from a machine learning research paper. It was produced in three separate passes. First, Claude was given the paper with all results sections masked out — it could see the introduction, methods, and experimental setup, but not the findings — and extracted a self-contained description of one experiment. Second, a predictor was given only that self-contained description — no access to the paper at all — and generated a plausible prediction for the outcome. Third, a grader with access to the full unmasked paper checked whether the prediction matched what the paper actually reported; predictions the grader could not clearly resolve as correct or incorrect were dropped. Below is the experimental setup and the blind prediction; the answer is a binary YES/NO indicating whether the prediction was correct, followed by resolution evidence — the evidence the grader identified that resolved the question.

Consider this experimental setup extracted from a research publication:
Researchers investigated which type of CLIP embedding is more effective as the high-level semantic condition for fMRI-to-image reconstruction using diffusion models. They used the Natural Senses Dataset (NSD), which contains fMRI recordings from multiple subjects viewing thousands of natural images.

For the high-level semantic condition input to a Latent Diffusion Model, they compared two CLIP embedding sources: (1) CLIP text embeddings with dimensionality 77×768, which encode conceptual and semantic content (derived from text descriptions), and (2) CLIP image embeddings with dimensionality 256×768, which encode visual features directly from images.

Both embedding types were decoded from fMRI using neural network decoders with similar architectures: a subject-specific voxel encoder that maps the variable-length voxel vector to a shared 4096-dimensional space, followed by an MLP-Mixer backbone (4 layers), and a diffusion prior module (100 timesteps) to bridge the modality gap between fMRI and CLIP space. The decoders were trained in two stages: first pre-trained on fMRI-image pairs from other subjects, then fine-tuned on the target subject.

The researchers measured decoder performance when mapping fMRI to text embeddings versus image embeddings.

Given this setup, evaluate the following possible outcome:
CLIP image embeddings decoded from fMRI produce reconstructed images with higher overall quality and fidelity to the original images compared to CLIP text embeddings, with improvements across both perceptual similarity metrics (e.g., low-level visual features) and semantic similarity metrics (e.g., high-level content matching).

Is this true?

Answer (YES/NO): NO